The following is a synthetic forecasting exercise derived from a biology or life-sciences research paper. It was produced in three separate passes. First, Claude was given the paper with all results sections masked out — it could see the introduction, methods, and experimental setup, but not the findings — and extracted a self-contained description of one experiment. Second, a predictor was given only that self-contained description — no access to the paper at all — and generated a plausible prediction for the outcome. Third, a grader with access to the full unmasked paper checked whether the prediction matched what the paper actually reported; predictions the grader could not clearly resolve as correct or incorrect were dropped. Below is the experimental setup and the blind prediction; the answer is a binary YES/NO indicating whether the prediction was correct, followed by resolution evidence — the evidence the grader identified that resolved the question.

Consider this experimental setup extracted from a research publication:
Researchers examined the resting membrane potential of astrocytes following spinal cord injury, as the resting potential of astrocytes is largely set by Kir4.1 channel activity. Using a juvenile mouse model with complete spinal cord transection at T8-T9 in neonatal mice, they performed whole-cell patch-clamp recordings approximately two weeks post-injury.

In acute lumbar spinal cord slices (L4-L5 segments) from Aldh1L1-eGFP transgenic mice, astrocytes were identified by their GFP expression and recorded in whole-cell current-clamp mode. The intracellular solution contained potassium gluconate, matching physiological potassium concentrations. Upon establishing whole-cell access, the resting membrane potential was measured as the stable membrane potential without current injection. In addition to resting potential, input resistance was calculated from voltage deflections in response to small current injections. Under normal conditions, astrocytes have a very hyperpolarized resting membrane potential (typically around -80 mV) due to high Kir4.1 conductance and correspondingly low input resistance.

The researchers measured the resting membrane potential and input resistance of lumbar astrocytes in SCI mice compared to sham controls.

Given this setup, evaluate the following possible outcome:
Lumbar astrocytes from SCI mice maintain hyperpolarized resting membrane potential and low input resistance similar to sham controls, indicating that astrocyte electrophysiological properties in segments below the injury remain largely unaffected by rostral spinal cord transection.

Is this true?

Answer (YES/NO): NO